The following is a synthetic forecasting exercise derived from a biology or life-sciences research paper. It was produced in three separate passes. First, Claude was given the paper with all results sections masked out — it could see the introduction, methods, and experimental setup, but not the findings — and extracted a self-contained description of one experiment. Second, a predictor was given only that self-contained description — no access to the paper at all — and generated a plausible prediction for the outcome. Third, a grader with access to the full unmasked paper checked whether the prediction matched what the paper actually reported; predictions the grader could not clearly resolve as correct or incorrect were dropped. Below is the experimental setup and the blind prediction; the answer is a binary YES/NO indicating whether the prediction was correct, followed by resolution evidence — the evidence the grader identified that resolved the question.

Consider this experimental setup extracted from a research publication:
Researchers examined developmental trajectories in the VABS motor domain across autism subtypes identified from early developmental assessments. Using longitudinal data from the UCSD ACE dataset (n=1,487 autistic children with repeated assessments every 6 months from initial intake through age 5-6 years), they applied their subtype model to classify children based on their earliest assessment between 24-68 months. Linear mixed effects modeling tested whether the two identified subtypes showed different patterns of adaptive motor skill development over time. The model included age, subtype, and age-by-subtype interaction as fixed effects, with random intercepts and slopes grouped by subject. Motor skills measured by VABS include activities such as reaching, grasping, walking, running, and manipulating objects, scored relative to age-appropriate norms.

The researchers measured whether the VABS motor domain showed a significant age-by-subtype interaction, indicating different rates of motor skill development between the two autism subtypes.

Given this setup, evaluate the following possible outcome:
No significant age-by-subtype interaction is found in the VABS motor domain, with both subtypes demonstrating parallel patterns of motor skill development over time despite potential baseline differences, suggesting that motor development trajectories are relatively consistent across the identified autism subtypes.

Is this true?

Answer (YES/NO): YES